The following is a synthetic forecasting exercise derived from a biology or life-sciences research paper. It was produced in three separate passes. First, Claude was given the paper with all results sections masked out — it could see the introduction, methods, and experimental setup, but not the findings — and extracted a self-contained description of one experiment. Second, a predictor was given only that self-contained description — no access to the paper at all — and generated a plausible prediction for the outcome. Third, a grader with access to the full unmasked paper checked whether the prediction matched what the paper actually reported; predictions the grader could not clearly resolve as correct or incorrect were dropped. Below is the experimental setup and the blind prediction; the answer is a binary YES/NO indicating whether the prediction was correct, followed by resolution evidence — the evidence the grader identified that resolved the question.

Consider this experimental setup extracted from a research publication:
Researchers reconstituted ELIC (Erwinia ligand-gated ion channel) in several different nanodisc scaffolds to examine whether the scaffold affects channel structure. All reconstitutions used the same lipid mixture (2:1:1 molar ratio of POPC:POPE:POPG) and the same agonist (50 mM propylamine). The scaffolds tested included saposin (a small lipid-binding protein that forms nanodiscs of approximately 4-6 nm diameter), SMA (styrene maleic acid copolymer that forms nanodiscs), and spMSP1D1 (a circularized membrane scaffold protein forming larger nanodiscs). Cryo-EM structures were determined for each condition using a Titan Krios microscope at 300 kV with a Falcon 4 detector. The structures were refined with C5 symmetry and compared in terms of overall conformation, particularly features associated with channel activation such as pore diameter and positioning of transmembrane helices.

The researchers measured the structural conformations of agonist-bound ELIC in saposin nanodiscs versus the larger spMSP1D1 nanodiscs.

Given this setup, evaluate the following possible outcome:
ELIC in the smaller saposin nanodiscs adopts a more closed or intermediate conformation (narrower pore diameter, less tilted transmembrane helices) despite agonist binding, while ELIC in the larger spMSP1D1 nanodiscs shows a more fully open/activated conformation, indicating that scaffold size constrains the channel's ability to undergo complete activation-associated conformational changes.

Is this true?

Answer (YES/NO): NO